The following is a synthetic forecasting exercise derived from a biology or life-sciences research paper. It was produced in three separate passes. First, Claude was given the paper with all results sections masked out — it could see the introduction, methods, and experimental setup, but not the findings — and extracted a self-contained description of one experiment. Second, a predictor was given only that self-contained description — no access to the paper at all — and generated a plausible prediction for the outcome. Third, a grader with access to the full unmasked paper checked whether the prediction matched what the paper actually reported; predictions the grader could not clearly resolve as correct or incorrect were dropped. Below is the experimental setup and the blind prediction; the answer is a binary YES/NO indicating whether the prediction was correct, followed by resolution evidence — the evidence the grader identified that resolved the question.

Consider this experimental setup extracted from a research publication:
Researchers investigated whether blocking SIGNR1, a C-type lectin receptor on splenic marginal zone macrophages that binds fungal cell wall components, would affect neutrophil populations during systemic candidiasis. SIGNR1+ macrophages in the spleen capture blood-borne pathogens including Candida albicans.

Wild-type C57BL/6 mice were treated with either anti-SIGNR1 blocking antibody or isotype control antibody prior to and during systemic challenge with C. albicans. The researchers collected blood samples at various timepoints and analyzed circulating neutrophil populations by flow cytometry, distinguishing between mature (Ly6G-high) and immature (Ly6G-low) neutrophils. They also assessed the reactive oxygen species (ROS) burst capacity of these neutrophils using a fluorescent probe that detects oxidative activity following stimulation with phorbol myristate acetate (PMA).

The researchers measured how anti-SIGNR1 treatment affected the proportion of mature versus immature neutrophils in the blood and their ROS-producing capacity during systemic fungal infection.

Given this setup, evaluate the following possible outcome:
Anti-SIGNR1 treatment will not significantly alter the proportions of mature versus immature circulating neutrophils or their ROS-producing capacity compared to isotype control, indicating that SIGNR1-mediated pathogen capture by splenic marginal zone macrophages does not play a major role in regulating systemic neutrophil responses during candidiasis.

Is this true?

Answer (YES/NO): NO